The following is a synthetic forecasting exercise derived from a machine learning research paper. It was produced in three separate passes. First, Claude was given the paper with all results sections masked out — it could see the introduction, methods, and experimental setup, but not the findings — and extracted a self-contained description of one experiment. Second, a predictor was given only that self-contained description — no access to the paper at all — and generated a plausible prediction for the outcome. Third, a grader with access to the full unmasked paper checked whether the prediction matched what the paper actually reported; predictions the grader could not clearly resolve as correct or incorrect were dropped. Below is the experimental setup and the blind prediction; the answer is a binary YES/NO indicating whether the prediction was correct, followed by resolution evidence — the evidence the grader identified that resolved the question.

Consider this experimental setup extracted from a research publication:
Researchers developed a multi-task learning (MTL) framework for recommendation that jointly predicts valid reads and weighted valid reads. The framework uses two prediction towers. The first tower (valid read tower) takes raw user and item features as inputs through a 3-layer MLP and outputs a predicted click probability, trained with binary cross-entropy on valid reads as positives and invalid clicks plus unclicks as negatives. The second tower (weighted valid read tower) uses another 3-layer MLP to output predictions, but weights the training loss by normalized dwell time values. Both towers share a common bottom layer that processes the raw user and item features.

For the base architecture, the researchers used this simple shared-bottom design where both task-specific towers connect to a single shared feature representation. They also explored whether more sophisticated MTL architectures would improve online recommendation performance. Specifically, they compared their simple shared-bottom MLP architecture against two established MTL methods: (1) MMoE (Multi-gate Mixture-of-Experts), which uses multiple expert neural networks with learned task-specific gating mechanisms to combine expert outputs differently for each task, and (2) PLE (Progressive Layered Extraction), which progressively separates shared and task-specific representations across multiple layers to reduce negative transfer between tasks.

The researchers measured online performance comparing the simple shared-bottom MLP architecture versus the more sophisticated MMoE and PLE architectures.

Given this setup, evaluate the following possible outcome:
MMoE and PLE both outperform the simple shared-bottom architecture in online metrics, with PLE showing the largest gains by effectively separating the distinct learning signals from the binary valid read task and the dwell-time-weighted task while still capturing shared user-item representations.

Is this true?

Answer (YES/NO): NO